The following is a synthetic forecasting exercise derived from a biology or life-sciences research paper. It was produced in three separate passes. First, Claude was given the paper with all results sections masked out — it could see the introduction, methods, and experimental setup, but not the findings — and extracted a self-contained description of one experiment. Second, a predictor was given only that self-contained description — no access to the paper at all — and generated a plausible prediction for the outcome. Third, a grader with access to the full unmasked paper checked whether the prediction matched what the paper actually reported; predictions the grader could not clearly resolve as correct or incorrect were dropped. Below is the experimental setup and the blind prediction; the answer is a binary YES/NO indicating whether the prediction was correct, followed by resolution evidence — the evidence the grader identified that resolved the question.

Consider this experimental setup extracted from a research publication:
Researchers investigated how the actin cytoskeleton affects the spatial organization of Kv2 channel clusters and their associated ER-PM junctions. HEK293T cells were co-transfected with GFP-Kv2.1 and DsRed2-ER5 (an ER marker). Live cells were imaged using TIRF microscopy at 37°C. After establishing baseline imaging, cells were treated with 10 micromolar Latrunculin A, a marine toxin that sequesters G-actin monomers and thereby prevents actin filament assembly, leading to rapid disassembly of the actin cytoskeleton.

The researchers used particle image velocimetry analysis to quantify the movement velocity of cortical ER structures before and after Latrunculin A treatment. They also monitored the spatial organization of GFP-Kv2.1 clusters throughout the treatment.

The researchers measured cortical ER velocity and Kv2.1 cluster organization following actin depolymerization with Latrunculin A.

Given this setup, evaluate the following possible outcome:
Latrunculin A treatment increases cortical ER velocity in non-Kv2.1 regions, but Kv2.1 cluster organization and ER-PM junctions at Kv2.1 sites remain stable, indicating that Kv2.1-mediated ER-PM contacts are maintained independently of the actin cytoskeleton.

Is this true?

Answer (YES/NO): NO